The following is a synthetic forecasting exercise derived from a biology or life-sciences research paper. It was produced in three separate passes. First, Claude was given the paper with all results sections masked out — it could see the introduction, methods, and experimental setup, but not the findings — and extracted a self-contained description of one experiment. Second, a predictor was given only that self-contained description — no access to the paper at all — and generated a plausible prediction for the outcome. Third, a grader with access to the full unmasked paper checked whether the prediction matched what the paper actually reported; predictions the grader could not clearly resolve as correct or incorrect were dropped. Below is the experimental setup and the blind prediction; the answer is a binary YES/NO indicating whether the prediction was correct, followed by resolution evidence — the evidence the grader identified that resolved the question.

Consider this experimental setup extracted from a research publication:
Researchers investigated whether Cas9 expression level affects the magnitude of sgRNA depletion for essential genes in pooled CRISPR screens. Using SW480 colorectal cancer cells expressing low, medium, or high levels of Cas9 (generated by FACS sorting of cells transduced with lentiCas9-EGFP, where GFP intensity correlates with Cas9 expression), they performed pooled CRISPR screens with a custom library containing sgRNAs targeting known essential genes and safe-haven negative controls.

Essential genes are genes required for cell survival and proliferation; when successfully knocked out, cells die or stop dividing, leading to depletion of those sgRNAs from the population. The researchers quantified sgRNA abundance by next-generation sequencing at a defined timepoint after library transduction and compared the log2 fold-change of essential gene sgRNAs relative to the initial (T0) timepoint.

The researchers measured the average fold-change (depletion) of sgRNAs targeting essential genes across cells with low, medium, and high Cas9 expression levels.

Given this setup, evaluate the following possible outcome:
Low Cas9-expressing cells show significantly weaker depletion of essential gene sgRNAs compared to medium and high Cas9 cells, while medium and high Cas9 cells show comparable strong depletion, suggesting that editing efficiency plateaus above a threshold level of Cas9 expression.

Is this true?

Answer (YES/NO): NO